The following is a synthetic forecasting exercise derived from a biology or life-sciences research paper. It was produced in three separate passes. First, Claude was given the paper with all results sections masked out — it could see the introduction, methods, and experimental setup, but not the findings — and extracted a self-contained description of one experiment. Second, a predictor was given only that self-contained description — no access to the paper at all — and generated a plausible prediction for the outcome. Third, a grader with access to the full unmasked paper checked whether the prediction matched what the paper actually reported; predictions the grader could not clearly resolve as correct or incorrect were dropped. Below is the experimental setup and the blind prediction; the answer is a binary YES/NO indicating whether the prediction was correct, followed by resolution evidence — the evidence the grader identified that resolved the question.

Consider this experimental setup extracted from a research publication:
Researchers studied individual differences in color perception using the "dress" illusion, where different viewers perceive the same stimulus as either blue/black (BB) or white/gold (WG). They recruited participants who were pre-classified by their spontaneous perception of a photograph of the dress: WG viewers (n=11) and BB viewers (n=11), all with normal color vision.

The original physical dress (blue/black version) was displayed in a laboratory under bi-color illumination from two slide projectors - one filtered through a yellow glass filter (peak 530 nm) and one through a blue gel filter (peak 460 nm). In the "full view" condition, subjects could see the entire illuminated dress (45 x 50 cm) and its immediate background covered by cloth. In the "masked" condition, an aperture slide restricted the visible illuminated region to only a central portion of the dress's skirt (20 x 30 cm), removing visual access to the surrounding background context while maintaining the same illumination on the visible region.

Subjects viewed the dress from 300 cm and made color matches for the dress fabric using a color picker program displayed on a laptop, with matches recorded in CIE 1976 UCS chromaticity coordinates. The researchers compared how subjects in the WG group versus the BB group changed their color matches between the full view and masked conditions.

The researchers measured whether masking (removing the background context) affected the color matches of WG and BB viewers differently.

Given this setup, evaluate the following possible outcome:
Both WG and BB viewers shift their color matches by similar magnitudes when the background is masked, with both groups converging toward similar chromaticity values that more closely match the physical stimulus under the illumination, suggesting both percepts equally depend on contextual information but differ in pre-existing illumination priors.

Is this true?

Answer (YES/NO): NO